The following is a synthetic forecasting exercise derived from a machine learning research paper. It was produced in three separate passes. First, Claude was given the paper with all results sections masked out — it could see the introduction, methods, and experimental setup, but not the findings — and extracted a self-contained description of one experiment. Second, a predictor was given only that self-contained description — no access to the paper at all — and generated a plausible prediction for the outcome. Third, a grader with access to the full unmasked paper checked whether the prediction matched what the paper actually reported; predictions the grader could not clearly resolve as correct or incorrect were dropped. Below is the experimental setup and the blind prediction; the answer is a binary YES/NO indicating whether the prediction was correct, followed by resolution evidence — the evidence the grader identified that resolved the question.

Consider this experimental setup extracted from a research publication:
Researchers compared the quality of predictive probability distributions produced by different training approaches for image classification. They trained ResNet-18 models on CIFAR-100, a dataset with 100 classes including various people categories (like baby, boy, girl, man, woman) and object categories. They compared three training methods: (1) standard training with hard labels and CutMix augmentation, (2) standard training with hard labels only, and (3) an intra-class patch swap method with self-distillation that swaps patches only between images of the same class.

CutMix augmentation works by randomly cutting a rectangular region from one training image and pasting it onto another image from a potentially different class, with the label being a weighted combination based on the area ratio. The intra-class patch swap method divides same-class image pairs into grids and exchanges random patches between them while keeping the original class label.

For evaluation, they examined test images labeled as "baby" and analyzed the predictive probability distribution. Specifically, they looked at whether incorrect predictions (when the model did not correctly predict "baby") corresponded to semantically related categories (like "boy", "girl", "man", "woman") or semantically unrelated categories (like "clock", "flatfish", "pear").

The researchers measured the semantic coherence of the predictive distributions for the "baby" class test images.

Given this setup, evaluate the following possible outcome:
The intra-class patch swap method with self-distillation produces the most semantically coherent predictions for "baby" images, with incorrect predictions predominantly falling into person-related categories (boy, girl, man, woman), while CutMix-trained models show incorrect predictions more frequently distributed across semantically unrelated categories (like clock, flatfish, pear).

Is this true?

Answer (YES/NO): YES